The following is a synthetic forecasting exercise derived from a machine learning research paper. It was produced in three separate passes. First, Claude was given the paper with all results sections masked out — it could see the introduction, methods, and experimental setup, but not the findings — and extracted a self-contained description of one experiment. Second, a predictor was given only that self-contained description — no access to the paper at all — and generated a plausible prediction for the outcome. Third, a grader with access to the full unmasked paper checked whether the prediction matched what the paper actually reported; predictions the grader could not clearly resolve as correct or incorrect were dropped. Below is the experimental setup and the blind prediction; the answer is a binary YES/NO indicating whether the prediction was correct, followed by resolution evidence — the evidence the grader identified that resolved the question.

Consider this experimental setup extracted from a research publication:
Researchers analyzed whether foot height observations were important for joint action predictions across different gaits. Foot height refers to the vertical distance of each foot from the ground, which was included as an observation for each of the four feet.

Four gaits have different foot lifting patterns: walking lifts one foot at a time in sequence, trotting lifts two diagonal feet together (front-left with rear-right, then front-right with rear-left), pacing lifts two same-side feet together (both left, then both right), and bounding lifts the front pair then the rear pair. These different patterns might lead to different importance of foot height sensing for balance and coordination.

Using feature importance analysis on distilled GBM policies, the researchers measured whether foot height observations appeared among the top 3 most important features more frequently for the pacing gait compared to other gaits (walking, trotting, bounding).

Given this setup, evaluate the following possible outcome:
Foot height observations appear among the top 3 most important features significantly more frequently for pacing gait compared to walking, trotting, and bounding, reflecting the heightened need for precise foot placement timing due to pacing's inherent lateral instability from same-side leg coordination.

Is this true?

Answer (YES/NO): YES